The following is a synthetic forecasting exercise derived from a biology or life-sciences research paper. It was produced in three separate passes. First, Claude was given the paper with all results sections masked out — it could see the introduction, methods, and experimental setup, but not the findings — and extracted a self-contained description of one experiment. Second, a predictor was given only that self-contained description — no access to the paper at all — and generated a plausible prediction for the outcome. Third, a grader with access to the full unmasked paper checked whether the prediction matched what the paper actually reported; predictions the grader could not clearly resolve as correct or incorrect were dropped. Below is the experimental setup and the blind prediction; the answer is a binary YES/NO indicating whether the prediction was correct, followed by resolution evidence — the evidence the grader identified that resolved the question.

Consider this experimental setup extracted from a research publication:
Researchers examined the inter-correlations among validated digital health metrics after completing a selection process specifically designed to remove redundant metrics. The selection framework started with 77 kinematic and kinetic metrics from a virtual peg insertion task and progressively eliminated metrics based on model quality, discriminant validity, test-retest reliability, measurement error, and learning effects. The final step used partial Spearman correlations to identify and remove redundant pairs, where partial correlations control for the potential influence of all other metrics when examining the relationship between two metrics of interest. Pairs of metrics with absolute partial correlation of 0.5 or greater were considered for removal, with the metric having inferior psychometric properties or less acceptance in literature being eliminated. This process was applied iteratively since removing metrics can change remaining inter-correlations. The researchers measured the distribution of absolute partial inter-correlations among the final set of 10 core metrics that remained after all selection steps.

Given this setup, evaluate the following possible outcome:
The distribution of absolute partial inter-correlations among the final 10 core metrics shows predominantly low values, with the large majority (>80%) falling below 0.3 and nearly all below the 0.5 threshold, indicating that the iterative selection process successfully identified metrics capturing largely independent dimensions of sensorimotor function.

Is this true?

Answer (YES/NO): YES